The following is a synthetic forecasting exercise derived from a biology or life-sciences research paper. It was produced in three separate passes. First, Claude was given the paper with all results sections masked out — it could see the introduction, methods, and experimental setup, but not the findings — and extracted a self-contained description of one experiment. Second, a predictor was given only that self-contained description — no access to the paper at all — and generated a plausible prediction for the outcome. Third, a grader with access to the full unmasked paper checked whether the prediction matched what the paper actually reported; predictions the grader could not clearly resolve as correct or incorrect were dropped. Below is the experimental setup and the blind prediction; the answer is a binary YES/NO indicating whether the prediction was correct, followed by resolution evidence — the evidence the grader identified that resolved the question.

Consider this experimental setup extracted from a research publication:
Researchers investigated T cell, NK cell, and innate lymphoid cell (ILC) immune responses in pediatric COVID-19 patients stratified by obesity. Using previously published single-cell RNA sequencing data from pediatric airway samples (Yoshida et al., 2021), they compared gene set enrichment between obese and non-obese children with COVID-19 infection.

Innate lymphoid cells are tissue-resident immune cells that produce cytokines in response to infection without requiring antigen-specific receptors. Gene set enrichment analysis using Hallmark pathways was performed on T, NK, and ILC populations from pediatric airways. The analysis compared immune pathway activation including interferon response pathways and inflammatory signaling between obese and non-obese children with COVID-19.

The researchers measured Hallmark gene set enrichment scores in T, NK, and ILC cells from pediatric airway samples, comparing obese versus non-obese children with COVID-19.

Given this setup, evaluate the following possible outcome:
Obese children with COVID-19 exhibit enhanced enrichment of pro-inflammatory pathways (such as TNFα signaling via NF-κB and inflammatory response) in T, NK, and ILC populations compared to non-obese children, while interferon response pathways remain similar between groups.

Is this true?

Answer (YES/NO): NO